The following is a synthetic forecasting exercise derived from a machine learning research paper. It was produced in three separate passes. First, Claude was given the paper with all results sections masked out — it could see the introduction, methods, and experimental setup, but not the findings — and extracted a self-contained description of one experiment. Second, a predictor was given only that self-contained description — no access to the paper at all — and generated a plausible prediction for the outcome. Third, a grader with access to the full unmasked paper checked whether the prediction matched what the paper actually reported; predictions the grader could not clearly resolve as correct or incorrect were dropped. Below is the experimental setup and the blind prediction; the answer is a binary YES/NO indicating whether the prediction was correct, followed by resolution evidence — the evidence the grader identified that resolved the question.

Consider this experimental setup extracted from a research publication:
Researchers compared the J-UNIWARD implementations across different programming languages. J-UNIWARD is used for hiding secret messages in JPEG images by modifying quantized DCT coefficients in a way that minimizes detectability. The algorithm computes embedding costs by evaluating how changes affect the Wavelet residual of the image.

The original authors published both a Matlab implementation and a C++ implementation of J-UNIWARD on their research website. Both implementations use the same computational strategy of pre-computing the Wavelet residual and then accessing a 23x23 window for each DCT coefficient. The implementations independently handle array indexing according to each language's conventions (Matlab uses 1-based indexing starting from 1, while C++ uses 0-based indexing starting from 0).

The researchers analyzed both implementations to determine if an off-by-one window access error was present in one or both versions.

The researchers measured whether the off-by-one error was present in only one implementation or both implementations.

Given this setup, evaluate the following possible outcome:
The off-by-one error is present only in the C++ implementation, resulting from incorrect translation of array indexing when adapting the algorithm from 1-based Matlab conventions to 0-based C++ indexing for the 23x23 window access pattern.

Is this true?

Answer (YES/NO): NO